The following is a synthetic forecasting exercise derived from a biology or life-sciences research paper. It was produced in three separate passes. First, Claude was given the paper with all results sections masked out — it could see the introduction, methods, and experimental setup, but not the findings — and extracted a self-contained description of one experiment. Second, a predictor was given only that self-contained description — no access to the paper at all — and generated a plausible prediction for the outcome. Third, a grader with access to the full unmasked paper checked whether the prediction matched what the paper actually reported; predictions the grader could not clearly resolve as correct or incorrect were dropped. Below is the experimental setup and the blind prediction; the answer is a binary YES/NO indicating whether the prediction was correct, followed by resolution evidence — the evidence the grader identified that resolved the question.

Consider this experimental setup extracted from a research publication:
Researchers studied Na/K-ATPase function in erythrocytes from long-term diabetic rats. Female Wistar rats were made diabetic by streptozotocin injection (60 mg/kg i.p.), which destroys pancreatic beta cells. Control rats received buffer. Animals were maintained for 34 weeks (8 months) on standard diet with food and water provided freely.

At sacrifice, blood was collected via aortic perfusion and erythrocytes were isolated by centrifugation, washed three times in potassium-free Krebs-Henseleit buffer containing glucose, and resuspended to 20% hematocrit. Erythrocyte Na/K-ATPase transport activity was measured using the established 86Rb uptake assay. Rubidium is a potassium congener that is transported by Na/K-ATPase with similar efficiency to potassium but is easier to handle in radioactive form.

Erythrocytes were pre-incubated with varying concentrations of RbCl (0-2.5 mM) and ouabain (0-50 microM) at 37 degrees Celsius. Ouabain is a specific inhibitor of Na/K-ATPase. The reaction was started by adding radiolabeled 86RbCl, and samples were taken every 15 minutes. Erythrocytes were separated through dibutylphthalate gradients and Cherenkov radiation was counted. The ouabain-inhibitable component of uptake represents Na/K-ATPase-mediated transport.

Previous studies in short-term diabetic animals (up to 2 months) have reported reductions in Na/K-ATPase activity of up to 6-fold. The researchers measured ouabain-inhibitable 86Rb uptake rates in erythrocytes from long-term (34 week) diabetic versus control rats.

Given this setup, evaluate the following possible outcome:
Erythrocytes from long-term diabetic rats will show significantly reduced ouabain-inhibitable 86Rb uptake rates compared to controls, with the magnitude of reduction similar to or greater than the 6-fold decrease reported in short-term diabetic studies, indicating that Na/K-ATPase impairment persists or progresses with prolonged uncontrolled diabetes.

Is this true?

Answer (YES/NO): NO